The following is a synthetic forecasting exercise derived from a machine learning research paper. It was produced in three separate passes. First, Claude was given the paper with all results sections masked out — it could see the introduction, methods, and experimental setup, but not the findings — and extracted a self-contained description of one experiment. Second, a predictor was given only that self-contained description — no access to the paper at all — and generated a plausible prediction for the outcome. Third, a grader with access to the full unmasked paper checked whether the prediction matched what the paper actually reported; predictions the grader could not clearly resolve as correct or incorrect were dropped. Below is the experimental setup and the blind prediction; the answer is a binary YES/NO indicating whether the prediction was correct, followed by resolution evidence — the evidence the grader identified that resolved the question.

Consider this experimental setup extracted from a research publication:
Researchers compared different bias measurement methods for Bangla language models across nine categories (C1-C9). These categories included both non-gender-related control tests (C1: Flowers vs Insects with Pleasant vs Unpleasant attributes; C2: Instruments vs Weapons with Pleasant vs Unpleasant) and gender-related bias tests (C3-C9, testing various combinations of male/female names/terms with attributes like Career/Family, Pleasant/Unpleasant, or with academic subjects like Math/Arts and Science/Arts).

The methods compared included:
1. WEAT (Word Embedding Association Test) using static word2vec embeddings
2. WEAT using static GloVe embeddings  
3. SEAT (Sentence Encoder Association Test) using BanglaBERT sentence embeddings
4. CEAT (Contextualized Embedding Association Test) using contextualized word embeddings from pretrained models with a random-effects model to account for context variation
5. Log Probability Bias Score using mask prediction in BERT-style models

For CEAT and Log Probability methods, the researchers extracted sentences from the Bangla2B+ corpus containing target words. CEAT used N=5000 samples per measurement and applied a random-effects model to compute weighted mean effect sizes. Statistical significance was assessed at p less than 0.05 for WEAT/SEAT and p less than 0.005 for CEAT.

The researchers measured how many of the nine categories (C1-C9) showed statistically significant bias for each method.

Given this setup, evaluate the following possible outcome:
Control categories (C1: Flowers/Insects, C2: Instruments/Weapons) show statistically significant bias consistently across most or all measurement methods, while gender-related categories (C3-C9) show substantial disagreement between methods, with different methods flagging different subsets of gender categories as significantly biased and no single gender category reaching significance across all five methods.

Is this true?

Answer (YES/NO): YES